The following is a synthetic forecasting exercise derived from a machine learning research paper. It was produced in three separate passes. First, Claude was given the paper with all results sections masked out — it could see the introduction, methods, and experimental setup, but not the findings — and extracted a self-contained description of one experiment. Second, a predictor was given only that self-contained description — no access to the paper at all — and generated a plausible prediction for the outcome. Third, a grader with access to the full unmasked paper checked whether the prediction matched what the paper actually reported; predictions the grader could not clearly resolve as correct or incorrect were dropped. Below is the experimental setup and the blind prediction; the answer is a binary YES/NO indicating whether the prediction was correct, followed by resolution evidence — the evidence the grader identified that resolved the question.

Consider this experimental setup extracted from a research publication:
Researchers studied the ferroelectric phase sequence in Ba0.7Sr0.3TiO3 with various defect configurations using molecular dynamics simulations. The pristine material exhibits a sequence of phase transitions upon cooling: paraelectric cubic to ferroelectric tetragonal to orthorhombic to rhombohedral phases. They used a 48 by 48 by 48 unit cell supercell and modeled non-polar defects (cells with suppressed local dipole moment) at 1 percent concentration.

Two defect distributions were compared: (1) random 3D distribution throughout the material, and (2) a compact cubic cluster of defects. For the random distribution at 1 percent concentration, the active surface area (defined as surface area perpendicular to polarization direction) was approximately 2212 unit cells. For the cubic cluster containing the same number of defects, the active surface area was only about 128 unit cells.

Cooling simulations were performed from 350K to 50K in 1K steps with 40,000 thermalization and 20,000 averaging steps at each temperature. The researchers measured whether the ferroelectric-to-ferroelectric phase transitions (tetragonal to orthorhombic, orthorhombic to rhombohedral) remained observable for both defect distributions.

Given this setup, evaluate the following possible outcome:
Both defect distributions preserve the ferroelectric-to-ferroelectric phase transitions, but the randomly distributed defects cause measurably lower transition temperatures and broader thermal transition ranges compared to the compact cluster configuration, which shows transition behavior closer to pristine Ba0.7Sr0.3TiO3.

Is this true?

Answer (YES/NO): NO